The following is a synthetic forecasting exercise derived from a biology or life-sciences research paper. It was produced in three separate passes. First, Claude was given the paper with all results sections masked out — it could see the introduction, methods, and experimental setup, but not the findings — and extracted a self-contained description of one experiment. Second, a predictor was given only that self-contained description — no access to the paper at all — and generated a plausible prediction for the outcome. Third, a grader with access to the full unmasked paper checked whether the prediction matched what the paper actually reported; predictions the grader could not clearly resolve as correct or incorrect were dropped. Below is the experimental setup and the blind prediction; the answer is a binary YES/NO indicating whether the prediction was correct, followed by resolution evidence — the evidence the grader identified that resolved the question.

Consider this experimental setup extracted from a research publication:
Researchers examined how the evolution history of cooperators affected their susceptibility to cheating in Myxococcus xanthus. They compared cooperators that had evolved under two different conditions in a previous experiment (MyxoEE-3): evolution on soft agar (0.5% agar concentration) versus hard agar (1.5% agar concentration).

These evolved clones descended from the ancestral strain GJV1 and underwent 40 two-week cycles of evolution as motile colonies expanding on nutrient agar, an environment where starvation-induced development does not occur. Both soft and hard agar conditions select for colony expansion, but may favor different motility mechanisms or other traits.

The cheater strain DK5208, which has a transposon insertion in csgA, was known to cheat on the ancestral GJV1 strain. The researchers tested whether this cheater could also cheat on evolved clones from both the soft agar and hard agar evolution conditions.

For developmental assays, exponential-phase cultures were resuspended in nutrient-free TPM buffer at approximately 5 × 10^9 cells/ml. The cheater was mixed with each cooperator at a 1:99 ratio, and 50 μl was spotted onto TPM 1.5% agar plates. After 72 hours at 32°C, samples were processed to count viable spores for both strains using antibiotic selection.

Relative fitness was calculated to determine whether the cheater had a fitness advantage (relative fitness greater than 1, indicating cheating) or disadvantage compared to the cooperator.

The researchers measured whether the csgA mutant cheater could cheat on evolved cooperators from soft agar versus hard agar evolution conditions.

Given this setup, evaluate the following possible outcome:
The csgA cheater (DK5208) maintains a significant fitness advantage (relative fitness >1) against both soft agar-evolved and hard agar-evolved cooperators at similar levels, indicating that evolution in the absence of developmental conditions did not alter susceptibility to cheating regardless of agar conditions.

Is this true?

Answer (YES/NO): NO